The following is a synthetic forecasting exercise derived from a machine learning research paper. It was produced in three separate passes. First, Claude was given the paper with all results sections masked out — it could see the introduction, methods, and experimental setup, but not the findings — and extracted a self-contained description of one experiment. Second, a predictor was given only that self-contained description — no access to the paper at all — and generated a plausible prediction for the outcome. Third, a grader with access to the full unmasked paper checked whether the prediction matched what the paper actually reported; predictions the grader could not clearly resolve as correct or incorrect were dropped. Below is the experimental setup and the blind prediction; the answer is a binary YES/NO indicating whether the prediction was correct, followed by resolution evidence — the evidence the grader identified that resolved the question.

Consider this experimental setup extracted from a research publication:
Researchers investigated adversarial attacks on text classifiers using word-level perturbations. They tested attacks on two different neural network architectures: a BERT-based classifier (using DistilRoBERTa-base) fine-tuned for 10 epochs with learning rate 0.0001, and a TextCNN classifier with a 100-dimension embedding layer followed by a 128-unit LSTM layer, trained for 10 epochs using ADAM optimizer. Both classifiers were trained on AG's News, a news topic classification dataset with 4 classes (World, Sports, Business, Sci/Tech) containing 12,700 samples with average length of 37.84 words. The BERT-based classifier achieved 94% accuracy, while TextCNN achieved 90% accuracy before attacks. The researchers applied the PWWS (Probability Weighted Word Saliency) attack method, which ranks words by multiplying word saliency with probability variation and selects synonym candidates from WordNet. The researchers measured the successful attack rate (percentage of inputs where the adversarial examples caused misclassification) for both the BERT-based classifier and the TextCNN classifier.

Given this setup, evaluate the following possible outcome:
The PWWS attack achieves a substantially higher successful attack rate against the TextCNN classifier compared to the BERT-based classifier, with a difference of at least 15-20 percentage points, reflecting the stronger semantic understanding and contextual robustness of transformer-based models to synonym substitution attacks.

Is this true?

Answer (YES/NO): NO